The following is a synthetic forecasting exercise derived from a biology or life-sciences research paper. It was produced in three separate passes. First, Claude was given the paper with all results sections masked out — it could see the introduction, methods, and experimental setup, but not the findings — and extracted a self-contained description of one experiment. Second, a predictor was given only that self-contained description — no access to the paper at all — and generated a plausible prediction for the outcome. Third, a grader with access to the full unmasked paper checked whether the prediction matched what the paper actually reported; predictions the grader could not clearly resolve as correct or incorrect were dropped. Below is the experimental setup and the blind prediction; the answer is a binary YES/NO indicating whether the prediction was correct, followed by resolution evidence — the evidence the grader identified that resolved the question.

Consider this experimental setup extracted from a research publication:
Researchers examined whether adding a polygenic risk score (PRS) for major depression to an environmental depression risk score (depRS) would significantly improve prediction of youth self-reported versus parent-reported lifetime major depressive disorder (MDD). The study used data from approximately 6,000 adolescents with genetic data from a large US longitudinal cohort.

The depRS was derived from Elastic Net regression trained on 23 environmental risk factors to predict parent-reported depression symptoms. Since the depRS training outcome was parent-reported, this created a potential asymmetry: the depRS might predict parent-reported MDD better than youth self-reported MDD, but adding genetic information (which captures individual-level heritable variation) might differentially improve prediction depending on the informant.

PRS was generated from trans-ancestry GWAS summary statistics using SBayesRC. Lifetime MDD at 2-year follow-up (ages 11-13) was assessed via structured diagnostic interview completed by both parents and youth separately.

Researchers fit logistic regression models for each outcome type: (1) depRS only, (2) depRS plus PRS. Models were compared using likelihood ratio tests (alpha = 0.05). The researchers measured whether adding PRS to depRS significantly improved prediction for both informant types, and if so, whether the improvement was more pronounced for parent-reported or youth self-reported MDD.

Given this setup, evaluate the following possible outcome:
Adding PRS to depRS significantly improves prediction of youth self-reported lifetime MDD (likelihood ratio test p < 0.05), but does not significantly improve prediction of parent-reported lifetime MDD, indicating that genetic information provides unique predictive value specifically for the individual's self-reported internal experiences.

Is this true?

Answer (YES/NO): NO